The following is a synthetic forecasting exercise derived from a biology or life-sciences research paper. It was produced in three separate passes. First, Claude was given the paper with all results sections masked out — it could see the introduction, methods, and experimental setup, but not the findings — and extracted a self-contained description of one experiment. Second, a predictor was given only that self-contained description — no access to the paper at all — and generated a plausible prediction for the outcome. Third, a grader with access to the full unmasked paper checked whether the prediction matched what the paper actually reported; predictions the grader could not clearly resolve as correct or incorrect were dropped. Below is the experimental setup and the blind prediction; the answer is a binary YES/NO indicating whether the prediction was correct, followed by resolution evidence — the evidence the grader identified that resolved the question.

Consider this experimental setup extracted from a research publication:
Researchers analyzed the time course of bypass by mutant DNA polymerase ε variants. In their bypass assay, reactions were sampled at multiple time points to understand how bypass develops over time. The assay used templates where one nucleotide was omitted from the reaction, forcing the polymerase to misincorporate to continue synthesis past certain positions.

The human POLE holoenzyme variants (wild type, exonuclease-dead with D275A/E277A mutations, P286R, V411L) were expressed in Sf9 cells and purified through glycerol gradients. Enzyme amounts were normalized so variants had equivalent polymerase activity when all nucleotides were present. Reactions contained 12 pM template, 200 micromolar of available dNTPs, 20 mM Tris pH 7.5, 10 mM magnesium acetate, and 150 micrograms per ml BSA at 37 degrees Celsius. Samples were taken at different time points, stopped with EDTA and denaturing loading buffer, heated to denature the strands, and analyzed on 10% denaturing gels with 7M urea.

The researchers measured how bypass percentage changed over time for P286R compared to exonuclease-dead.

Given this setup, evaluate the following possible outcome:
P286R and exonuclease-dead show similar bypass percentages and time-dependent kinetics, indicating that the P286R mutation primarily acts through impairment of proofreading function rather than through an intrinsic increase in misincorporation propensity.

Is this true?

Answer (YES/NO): NO